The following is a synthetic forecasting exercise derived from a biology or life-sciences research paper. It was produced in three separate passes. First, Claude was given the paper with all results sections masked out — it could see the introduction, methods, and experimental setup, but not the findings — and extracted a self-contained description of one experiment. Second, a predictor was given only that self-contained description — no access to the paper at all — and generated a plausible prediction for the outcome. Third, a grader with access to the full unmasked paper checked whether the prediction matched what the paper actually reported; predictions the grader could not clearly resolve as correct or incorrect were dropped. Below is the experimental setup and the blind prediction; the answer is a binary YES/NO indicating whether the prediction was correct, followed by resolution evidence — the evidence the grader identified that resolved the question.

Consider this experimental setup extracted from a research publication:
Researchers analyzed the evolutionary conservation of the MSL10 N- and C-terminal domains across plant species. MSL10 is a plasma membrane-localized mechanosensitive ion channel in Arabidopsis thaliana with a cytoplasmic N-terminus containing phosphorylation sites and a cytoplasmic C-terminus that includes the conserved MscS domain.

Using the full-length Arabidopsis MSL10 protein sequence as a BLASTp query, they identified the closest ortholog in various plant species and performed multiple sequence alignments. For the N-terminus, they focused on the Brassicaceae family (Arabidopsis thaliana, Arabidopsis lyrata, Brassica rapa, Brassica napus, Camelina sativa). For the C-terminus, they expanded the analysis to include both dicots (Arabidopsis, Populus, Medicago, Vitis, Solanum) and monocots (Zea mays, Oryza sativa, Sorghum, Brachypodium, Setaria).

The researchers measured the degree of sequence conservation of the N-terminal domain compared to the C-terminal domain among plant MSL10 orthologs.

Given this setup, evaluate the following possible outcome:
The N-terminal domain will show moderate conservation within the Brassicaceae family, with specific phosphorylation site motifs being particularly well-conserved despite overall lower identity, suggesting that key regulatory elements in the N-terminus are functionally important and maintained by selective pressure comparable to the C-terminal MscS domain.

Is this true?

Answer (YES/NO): NO